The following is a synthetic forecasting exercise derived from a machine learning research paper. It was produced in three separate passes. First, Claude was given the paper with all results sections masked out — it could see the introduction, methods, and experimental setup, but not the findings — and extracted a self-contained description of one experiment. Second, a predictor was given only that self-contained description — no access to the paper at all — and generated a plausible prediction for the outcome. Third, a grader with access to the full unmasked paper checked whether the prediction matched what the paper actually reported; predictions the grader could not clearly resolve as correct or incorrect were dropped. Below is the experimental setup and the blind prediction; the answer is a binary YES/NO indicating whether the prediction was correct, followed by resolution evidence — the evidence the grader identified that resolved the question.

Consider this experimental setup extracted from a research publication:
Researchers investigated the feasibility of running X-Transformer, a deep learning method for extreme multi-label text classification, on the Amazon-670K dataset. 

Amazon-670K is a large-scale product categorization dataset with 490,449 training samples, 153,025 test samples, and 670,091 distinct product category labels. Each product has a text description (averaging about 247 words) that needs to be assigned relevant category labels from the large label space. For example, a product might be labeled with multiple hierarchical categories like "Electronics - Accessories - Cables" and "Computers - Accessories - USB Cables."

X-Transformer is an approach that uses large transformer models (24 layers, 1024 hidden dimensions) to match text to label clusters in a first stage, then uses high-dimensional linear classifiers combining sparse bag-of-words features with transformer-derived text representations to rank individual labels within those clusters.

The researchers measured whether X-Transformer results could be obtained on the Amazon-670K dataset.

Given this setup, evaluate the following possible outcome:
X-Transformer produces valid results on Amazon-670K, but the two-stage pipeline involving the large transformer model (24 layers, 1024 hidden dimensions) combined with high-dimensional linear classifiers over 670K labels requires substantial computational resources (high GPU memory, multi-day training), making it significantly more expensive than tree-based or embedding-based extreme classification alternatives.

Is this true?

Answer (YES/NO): NO